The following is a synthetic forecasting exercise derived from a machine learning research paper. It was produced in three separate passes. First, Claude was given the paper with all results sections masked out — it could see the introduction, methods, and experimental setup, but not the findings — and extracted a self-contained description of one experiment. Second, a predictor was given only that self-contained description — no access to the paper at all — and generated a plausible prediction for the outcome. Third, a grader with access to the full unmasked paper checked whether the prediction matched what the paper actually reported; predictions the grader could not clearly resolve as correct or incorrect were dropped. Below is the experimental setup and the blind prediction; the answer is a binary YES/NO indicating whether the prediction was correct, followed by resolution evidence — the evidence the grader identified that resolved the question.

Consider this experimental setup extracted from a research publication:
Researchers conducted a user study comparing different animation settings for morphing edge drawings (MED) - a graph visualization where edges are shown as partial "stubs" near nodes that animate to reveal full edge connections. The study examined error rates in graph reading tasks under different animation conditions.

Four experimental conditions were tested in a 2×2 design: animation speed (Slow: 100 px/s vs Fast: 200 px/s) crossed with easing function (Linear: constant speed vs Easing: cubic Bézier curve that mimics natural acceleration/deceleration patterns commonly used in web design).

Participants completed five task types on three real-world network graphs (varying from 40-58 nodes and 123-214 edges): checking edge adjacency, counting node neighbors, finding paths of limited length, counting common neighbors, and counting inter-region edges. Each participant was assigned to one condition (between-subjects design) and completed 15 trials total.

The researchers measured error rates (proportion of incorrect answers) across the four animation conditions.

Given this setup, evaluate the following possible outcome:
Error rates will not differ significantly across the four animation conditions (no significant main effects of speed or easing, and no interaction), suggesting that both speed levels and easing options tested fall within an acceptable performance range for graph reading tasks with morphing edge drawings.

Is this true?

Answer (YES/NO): YES